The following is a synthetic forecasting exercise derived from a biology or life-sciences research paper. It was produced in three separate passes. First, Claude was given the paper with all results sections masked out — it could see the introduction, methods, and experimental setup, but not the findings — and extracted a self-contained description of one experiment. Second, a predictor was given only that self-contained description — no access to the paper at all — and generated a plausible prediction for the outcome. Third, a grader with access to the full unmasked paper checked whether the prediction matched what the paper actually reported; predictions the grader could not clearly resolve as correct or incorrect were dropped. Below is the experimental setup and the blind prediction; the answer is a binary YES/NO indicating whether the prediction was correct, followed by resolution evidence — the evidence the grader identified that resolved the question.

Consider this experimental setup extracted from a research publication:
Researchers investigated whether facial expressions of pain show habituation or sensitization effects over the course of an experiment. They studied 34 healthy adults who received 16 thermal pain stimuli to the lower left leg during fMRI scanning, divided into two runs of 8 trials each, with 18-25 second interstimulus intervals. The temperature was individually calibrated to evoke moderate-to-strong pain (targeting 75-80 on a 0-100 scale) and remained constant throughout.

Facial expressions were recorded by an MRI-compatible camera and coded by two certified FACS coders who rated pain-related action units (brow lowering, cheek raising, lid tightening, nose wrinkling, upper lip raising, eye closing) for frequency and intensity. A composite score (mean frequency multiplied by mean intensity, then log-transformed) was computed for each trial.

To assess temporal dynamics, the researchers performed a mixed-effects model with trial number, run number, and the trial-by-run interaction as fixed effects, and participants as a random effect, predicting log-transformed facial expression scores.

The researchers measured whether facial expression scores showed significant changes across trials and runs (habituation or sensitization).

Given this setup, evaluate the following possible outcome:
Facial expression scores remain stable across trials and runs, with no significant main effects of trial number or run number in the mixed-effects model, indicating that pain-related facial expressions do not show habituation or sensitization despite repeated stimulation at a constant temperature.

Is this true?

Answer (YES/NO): YES